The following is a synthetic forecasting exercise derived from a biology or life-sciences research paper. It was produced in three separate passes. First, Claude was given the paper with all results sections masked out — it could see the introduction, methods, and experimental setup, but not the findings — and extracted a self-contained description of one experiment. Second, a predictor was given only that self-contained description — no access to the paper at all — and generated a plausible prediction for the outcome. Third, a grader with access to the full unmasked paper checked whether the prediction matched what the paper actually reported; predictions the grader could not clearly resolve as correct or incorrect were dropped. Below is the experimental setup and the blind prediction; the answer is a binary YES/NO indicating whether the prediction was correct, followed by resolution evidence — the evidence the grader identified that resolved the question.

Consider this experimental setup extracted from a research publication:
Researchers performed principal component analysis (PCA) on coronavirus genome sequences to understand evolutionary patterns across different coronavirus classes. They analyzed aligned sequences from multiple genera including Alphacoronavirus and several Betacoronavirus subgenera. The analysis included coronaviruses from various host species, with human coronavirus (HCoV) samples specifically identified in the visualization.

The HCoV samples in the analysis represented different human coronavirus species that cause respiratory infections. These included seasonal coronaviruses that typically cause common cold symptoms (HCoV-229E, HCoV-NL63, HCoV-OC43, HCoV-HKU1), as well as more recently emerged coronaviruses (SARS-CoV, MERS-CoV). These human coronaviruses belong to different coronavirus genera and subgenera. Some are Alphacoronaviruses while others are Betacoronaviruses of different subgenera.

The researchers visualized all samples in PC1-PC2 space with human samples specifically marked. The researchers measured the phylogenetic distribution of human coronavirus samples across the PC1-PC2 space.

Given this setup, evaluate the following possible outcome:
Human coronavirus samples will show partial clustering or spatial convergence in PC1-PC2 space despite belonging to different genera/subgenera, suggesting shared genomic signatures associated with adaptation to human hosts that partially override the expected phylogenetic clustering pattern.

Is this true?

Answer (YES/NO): NO